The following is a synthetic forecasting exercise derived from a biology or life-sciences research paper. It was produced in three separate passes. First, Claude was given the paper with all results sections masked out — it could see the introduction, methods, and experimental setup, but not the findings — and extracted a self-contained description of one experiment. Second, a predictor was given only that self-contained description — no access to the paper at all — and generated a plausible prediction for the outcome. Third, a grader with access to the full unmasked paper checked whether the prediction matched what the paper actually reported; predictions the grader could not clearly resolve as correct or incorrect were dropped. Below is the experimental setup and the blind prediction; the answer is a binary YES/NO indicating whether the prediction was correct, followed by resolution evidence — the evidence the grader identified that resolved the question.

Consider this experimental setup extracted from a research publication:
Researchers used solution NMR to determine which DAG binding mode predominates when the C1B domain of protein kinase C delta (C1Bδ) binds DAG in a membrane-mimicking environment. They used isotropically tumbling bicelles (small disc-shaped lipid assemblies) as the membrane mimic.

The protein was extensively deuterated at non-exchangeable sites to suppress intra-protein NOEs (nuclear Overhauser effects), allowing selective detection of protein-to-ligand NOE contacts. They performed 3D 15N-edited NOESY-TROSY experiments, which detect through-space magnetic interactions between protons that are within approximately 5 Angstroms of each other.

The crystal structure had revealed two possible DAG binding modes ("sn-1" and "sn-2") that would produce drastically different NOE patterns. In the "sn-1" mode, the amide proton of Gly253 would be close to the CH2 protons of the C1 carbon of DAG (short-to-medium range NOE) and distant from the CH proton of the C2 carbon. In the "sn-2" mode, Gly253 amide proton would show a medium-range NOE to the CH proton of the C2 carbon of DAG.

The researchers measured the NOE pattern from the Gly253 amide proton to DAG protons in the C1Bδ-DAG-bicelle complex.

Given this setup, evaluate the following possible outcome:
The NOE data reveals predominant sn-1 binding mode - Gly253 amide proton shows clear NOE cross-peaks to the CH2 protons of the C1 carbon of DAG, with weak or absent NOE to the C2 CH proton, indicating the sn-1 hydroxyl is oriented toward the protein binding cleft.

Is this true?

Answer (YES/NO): YES